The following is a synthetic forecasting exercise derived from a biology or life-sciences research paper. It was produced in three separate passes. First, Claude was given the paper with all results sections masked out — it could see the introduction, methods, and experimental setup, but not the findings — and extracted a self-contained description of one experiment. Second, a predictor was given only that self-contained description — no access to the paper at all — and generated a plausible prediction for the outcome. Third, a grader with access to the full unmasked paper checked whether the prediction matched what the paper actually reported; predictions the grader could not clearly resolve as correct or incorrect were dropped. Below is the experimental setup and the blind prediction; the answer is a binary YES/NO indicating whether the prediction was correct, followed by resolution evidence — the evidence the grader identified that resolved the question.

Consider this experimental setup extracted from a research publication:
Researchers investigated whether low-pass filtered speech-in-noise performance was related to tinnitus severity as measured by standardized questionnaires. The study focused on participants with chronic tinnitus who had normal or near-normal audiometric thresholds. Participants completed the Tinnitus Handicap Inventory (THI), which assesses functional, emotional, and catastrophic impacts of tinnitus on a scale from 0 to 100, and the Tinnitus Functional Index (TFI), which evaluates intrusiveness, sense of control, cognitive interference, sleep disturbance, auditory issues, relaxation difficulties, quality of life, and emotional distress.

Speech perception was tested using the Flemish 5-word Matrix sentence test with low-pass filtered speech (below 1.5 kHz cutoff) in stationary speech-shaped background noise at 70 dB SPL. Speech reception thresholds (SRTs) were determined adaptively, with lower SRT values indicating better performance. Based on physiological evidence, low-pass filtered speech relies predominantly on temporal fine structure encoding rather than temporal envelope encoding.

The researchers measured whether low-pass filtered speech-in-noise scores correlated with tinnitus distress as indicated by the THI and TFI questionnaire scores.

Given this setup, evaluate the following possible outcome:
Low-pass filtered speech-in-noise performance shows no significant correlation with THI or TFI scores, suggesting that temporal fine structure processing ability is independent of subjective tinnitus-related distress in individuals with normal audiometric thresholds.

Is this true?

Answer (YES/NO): NO